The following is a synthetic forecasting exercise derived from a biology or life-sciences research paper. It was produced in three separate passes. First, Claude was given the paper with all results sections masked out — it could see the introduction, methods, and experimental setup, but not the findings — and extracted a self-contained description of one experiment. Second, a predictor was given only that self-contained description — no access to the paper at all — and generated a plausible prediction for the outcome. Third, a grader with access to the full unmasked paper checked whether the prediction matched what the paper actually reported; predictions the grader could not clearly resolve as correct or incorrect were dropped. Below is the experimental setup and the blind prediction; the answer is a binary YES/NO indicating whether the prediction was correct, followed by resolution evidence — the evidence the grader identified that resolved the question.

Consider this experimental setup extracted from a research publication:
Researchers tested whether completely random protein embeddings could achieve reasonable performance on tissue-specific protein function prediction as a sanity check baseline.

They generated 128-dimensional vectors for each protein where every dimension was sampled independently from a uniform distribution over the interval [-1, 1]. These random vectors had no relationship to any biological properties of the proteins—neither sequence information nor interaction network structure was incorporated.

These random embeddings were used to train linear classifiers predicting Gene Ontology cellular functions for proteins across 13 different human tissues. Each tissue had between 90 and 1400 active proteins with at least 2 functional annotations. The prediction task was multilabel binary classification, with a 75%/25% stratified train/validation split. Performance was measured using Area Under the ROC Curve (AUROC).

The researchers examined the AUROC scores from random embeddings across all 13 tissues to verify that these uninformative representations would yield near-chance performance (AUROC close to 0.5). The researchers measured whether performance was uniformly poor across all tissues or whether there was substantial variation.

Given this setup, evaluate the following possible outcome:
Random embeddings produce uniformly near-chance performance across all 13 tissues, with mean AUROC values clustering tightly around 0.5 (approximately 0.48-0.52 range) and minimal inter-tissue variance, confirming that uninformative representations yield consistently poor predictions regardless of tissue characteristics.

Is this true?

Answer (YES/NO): NO